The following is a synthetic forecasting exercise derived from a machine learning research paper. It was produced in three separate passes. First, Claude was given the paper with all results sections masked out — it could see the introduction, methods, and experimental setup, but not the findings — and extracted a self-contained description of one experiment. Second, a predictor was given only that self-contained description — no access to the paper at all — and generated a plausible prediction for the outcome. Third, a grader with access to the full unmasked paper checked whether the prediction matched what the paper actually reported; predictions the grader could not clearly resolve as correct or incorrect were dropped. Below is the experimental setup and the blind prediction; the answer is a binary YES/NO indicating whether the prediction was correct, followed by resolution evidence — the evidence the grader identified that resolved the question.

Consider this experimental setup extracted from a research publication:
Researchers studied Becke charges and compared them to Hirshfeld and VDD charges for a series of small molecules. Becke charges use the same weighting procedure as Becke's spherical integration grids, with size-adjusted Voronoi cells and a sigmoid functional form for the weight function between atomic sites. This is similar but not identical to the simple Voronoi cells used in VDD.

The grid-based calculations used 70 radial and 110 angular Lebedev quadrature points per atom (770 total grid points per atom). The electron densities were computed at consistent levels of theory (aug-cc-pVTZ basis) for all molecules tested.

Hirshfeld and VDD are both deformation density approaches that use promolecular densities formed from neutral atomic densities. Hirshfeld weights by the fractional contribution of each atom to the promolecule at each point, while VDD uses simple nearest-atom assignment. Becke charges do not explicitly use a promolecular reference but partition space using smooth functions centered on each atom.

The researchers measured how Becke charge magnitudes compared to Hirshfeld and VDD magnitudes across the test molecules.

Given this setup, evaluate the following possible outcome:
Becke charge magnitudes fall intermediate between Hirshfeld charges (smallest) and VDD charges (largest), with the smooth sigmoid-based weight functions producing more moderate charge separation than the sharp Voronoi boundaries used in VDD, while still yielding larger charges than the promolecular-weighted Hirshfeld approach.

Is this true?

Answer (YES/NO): NO